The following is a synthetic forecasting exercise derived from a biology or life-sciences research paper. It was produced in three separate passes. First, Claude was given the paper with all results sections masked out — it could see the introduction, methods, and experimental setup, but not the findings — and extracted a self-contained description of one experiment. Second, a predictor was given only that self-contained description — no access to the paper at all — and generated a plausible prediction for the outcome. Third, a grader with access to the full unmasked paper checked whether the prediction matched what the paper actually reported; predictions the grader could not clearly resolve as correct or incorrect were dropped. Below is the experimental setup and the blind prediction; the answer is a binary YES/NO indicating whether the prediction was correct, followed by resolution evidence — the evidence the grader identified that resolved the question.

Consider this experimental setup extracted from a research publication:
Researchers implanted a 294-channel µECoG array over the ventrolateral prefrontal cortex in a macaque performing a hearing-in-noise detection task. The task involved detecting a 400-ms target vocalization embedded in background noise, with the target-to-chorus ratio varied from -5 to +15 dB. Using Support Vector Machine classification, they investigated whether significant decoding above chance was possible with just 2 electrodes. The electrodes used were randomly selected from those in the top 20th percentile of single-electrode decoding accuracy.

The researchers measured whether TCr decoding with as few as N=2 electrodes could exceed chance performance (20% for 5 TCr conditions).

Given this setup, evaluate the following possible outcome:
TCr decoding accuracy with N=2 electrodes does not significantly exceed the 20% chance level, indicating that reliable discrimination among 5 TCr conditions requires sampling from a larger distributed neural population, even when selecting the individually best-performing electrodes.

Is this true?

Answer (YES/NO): NO